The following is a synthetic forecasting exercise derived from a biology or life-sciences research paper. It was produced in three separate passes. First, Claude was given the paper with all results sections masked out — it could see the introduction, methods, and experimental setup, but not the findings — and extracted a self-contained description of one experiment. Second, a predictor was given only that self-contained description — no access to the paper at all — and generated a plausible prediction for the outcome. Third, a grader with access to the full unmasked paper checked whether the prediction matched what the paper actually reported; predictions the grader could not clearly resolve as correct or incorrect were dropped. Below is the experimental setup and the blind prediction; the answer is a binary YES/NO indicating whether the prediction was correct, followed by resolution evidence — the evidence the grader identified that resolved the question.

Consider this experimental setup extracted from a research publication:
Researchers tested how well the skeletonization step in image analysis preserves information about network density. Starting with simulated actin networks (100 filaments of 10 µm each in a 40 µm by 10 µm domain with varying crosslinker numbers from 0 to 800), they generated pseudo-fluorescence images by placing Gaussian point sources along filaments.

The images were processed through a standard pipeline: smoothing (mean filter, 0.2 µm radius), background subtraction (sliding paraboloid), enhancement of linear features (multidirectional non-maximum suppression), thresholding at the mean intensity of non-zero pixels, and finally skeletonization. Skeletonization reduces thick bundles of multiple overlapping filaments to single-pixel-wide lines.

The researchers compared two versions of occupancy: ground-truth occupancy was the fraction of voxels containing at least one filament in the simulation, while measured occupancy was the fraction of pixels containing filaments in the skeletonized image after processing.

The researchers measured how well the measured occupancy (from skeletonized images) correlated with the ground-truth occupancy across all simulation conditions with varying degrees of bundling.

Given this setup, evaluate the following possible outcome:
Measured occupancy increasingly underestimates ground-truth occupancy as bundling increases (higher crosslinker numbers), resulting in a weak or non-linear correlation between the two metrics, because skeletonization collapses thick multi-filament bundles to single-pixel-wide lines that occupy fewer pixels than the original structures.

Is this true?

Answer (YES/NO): YES